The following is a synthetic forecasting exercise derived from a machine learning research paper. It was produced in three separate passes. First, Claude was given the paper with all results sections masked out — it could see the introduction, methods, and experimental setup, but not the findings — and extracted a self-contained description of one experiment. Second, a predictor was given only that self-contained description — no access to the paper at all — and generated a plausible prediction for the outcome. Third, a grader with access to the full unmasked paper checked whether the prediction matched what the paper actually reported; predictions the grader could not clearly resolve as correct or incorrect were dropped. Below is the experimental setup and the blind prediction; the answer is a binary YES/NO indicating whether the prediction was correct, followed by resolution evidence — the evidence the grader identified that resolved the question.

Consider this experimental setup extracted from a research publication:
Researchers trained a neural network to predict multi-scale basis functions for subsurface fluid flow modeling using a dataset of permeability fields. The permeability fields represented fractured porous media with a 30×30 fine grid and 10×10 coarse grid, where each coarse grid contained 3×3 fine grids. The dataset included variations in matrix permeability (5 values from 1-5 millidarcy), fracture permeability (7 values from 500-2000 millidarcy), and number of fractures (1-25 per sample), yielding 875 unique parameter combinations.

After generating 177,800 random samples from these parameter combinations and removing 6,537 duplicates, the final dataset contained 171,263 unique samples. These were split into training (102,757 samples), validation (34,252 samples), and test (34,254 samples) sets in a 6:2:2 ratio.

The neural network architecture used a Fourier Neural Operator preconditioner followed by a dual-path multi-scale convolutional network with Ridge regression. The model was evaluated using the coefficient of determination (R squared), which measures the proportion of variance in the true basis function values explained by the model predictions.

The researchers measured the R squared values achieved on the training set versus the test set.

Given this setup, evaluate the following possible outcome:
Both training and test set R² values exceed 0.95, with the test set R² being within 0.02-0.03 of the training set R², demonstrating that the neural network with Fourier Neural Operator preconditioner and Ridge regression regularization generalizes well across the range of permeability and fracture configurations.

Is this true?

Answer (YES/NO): NO